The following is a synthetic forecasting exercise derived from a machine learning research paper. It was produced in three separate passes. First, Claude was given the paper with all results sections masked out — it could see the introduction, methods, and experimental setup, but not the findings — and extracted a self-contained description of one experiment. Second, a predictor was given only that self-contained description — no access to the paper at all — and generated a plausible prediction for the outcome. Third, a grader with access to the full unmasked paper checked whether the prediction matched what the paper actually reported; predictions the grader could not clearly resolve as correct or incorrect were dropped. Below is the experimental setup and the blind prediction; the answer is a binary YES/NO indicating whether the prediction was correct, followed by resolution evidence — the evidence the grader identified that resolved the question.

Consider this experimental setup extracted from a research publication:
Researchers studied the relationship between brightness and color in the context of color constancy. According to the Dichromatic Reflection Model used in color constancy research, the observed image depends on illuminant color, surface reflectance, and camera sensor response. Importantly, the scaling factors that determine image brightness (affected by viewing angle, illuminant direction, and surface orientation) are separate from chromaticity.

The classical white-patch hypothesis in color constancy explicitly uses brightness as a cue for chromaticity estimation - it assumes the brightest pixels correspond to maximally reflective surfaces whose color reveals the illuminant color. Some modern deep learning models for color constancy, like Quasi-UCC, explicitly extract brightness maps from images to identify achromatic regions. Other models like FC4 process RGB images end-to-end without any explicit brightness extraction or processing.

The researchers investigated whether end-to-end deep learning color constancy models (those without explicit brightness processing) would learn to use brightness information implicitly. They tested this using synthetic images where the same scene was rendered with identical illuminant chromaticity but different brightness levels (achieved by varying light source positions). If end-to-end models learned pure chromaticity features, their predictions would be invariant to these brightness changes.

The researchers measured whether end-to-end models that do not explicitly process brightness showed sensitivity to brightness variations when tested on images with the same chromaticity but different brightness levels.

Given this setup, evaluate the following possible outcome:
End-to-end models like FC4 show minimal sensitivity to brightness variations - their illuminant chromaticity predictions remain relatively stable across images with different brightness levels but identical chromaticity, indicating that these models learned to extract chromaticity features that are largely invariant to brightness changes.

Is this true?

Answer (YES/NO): NO